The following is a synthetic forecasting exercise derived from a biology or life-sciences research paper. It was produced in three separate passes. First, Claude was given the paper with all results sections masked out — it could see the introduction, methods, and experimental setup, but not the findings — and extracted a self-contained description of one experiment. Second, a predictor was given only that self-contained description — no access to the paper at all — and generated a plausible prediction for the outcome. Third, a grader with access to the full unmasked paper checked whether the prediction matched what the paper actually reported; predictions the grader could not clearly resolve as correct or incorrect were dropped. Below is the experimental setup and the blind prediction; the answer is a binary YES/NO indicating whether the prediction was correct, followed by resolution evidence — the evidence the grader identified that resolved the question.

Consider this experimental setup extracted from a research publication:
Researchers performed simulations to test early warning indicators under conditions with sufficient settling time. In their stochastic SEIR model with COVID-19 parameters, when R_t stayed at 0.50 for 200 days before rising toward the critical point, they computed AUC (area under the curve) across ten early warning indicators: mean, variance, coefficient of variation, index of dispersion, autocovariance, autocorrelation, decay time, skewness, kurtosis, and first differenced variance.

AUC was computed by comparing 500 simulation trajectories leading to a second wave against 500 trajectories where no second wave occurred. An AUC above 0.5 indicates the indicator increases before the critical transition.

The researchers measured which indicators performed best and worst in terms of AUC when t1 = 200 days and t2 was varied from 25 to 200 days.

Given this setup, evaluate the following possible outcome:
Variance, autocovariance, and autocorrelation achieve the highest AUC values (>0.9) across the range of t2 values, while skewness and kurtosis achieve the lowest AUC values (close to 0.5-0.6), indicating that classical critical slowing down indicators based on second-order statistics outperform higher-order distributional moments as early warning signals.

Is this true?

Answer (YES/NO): NO